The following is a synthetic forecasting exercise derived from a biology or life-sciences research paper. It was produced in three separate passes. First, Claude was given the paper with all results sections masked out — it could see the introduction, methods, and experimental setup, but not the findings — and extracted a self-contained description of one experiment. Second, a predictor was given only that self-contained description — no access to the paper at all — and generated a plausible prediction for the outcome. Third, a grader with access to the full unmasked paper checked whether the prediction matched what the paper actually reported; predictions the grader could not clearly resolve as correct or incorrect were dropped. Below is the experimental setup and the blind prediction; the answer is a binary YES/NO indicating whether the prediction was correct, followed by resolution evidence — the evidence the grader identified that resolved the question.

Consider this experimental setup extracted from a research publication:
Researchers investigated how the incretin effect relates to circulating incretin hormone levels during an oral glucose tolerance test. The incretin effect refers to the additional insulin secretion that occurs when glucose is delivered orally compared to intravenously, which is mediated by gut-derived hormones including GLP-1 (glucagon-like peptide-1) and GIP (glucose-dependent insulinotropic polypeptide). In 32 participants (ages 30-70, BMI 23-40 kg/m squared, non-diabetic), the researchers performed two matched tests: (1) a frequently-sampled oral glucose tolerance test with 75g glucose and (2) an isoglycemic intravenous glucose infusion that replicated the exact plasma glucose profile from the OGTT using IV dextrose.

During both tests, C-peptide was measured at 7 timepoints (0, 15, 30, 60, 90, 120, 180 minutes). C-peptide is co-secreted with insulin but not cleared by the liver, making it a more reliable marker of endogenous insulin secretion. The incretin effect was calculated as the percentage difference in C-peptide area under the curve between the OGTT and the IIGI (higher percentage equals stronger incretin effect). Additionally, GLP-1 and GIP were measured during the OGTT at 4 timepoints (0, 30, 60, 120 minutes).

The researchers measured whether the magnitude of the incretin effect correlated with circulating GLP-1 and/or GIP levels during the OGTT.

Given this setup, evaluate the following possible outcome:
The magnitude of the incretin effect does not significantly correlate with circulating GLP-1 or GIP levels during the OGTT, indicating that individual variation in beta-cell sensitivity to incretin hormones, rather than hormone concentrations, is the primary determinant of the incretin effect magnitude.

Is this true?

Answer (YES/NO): NO